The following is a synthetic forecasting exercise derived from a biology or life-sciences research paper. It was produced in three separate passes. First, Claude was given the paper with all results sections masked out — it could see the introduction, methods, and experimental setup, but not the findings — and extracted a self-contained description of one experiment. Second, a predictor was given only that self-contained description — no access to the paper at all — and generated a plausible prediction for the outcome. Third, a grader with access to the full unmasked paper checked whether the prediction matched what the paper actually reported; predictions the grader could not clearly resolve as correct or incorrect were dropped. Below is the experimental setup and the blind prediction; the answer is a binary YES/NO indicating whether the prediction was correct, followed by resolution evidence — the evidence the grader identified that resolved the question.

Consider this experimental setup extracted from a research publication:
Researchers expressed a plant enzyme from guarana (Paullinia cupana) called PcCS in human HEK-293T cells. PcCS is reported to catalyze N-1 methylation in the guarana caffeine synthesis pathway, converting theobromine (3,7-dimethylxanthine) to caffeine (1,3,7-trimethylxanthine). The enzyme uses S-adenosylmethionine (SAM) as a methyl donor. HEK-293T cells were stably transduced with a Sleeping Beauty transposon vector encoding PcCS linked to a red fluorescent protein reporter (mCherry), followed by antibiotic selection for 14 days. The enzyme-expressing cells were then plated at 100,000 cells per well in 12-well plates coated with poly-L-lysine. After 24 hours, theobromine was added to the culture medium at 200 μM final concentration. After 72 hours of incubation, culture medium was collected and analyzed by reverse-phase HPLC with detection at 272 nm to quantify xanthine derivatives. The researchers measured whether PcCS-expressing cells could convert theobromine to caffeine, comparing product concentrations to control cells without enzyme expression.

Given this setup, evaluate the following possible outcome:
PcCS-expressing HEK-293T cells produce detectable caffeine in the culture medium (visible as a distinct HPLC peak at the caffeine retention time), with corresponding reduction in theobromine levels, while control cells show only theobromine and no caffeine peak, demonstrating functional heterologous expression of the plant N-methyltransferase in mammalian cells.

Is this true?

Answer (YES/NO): NO